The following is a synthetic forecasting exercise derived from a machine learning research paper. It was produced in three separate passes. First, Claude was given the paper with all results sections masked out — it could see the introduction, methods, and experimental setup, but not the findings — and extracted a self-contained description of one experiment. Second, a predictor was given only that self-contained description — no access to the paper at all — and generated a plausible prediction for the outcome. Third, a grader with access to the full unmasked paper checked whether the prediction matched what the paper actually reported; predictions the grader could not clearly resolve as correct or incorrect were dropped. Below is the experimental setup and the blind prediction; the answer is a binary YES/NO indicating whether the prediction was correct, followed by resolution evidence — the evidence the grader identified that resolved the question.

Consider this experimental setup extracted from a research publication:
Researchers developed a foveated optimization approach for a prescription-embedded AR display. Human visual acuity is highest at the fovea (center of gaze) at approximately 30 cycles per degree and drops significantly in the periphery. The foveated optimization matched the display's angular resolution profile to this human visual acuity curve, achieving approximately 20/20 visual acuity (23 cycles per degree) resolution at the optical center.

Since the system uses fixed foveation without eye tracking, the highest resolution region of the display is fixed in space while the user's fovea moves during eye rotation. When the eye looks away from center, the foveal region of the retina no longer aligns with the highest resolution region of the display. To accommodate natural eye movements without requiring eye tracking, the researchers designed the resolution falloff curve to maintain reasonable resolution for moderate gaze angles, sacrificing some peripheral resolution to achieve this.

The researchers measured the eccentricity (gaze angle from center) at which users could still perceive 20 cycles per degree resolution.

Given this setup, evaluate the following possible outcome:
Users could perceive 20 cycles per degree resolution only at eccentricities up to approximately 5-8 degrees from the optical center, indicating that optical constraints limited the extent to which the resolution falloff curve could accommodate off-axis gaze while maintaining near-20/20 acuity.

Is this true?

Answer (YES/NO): YES